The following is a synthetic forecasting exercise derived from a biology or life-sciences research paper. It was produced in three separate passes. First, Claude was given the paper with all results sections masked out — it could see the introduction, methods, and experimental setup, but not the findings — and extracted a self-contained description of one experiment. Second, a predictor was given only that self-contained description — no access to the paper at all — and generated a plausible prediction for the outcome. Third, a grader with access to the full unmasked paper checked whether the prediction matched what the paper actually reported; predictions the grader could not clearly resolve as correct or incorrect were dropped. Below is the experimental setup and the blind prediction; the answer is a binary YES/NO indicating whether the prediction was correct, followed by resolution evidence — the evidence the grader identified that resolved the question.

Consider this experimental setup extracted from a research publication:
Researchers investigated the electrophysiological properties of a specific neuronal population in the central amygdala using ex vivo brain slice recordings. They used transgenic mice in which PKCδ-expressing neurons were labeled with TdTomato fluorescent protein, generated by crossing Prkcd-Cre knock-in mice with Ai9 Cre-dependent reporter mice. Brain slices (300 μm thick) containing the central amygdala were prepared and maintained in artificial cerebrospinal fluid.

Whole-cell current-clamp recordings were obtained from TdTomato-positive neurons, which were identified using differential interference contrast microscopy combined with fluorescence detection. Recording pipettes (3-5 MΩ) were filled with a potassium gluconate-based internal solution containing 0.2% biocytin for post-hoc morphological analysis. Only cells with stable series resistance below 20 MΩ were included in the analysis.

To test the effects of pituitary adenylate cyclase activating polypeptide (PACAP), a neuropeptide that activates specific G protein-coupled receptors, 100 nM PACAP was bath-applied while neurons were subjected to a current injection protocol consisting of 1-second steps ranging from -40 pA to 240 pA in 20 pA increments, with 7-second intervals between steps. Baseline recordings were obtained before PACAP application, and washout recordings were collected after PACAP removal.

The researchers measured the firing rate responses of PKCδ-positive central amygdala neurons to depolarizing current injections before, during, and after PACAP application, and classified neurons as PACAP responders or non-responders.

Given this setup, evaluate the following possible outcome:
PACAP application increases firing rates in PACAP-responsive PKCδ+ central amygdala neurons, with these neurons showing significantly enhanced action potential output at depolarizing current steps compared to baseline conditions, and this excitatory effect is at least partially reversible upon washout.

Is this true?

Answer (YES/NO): YES